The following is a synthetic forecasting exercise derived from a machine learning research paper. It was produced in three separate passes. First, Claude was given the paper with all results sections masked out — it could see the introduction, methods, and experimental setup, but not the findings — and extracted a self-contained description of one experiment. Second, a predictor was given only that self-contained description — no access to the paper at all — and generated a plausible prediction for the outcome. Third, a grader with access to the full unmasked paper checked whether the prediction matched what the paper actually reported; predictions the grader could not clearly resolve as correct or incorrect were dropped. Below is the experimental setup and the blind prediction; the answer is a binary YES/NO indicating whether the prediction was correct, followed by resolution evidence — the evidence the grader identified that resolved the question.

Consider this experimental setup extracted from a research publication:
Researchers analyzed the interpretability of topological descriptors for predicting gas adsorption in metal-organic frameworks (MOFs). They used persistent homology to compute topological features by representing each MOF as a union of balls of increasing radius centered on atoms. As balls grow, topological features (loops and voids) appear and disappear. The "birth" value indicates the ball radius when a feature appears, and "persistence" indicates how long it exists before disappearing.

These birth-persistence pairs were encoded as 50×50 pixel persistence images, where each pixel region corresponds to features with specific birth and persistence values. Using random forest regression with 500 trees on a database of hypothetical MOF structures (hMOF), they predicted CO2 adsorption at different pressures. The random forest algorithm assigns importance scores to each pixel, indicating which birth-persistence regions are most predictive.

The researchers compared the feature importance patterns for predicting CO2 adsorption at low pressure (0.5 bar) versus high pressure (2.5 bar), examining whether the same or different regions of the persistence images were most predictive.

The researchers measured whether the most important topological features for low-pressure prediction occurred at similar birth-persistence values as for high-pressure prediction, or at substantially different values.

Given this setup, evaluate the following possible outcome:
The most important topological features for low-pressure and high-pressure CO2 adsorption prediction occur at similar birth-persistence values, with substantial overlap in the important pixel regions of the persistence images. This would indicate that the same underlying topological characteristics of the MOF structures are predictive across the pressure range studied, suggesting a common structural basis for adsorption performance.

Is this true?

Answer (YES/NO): NO